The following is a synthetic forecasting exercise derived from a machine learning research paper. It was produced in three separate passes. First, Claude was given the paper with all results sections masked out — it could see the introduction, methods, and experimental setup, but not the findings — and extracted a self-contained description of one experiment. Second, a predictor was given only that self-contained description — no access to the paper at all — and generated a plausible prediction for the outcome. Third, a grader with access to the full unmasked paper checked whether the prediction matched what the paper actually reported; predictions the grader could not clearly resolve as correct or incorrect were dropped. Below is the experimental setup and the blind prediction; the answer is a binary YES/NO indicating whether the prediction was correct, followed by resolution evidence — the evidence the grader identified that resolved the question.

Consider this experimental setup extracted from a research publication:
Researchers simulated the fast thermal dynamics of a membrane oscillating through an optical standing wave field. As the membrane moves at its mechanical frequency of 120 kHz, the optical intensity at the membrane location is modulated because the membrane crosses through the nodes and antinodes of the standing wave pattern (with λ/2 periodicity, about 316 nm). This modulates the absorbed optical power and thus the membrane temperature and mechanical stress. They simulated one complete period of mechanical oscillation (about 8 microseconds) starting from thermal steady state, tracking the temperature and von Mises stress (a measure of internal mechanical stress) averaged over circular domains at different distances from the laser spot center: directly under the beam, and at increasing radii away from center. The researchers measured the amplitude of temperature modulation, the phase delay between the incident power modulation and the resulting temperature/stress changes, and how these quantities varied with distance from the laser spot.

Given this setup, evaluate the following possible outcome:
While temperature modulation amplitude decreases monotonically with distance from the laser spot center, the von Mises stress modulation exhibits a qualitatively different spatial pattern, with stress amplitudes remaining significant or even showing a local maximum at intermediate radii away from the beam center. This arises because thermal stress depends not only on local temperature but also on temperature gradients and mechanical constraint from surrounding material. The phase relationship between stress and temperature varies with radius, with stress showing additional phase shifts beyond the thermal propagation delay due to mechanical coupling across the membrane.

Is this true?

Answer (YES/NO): NO